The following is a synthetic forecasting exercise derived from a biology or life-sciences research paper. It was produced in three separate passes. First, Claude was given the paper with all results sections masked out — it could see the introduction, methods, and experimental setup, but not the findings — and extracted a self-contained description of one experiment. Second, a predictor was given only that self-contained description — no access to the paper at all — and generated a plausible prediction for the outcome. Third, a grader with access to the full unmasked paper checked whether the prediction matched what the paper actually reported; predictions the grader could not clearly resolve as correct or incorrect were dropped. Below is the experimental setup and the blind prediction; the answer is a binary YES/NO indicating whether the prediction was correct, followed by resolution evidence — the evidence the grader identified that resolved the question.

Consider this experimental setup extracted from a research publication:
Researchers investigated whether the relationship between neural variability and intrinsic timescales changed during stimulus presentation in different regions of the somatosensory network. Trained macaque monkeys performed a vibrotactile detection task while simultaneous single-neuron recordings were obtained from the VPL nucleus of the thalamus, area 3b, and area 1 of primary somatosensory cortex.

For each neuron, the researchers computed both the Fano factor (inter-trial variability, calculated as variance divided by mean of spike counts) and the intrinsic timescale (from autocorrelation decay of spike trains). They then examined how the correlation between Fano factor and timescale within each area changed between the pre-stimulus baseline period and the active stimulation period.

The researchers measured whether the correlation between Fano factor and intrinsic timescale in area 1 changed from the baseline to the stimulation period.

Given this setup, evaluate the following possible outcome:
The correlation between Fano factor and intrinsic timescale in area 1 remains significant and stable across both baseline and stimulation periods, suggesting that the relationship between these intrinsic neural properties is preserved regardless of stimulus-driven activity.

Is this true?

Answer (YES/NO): NO